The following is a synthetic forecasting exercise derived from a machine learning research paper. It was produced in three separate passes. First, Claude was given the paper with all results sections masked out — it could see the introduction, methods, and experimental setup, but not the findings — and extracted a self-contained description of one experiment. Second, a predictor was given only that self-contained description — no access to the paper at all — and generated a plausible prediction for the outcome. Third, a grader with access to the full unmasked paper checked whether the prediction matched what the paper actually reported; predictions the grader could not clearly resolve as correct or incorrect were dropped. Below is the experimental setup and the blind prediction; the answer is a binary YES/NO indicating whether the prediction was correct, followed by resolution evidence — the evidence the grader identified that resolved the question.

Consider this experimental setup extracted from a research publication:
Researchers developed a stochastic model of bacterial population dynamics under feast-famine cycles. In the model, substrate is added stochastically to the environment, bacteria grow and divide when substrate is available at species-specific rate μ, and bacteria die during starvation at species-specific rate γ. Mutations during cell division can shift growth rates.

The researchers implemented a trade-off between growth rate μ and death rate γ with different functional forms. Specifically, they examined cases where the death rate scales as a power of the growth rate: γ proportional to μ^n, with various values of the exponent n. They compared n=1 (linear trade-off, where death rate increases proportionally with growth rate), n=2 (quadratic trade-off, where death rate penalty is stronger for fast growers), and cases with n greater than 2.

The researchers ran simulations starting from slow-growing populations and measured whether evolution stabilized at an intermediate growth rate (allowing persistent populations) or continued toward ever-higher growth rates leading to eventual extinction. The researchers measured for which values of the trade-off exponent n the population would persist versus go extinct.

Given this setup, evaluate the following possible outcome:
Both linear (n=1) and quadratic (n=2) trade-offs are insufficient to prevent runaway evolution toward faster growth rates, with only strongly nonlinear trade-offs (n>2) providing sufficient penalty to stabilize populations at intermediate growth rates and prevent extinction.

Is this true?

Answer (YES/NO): NO